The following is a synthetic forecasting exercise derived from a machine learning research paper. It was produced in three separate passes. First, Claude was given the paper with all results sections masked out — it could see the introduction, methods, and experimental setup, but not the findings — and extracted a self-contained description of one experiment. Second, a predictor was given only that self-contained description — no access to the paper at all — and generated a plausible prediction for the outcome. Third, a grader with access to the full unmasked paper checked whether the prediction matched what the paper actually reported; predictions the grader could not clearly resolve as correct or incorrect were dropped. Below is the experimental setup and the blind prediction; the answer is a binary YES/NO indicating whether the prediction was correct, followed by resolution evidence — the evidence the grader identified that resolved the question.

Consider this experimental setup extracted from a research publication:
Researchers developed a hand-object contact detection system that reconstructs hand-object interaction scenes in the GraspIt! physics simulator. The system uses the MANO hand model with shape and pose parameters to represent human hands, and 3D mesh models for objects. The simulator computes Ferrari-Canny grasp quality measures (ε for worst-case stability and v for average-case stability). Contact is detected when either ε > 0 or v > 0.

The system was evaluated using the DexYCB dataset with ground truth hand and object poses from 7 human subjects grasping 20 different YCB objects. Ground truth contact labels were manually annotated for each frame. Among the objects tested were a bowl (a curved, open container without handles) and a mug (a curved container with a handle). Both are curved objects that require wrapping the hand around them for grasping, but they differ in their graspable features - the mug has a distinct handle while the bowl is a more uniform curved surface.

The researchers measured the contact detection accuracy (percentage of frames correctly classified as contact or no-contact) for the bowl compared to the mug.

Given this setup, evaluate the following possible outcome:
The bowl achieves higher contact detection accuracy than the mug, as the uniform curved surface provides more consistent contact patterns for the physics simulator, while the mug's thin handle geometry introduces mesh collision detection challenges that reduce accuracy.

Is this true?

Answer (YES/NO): NO